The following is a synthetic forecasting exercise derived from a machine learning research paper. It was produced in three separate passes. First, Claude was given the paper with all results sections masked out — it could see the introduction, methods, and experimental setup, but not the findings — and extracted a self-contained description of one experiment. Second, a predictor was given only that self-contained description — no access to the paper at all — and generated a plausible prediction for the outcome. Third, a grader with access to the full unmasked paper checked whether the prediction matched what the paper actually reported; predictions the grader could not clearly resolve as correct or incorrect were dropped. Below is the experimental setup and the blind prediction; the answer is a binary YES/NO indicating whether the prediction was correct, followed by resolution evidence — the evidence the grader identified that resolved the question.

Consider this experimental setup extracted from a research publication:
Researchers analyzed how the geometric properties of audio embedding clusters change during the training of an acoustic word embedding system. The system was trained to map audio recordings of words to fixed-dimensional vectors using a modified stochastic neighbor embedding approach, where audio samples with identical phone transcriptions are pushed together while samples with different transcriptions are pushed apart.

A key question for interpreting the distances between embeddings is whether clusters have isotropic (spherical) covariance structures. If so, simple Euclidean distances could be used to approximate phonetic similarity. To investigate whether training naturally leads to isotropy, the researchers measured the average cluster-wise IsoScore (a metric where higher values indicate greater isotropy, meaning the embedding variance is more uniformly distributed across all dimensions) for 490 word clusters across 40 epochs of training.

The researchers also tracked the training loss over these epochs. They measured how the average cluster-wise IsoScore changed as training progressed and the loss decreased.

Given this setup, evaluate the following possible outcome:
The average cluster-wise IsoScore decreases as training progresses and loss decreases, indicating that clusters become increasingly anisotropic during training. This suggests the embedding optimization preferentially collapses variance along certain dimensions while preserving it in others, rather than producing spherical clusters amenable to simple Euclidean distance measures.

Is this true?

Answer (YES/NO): NO